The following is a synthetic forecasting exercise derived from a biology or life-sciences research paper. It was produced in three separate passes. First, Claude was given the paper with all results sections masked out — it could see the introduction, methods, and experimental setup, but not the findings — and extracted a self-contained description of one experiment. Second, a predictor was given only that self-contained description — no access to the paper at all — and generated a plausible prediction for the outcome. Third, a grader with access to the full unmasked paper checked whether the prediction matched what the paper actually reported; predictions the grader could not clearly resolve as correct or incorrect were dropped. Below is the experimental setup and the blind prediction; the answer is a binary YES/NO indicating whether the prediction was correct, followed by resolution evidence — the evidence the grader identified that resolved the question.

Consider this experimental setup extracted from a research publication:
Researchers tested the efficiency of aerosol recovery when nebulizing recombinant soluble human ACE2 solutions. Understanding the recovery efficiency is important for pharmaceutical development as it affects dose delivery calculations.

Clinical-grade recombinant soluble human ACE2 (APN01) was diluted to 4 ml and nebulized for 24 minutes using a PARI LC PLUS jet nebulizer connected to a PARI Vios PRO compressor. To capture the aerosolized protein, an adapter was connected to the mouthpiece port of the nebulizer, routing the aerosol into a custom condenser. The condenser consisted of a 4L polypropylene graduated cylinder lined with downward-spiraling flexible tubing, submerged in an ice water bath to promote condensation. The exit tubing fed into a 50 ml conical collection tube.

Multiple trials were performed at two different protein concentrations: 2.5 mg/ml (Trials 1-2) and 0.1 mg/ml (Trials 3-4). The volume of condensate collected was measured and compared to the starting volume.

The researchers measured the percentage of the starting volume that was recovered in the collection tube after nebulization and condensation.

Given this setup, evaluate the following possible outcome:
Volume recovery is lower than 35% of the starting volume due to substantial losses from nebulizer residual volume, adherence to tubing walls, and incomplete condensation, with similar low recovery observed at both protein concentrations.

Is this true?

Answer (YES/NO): NO